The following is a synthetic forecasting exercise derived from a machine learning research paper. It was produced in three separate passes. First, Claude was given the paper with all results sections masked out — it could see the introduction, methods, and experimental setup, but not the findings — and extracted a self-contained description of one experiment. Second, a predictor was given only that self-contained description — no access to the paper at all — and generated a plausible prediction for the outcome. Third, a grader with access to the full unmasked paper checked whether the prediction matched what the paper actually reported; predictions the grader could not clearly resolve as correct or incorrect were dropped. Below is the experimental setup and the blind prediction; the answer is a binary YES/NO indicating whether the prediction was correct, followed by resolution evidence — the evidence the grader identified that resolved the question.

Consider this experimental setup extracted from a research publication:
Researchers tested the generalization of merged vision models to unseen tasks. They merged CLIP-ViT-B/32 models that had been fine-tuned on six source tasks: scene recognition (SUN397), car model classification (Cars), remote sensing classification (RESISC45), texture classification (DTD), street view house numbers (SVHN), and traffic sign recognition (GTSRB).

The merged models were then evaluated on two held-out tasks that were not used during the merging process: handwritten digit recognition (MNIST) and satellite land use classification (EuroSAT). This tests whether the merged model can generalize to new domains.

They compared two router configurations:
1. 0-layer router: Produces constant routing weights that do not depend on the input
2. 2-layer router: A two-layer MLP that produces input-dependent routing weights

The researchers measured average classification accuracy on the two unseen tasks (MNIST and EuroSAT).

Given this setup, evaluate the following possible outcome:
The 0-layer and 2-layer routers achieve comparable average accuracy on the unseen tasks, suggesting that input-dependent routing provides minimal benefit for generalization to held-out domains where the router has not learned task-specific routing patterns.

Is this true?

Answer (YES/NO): NO